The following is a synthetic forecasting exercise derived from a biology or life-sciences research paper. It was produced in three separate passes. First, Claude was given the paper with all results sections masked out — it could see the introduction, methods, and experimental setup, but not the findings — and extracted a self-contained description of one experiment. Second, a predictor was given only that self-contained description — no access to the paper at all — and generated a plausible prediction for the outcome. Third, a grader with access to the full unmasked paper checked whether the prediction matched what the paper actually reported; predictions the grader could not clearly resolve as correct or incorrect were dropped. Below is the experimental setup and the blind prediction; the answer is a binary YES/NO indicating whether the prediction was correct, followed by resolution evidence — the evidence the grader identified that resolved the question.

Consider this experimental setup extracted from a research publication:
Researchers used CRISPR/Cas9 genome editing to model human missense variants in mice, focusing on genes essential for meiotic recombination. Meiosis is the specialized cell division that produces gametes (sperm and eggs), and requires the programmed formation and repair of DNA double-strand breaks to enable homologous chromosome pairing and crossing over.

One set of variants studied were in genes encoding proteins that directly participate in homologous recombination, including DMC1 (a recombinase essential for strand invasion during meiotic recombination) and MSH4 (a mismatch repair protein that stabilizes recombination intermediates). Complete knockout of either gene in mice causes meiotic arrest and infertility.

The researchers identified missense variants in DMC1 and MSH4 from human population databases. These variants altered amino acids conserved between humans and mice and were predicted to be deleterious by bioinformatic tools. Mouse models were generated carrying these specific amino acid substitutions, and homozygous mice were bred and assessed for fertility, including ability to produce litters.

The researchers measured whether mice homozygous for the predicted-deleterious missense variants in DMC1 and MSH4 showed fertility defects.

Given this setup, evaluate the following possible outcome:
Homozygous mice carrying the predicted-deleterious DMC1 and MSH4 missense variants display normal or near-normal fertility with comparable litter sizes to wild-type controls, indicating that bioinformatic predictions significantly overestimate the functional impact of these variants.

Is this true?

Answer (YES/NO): YES